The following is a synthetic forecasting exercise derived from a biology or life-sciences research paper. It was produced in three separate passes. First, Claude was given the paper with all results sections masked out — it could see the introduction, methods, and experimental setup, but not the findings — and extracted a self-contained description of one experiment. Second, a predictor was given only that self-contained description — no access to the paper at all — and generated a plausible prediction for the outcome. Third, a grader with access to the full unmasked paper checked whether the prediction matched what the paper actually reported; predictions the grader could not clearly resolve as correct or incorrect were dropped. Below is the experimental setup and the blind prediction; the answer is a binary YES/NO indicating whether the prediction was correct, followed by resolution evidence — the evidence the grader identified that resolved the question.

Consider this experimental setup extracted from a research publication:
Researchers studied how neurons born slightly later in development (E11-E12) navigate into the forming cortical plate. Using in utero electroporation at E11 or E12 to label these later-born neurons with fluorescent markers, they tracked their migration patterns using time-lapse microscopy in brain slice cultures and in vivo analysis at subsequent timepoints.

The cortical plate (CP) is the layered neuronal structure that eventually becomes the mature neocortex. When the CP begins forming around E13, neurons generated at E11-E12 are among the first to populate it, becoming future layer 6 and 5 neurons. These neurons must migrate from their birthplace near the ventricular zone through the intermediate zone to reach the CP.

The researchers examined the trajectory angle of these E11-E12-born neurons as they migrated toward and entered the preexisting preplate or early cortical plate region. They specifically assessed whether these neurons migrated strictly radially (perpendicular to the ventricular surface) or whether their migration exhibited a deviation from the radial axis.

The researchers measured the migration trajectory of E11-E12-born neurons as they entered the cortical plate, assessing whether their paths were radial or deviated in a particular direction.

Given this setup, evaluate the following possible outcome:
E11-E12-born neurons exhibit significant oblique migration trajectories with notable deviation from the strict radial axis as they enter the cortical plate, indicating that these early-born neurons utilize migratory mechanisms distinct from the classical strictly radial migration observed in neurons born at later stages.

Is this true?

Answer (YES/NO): YES